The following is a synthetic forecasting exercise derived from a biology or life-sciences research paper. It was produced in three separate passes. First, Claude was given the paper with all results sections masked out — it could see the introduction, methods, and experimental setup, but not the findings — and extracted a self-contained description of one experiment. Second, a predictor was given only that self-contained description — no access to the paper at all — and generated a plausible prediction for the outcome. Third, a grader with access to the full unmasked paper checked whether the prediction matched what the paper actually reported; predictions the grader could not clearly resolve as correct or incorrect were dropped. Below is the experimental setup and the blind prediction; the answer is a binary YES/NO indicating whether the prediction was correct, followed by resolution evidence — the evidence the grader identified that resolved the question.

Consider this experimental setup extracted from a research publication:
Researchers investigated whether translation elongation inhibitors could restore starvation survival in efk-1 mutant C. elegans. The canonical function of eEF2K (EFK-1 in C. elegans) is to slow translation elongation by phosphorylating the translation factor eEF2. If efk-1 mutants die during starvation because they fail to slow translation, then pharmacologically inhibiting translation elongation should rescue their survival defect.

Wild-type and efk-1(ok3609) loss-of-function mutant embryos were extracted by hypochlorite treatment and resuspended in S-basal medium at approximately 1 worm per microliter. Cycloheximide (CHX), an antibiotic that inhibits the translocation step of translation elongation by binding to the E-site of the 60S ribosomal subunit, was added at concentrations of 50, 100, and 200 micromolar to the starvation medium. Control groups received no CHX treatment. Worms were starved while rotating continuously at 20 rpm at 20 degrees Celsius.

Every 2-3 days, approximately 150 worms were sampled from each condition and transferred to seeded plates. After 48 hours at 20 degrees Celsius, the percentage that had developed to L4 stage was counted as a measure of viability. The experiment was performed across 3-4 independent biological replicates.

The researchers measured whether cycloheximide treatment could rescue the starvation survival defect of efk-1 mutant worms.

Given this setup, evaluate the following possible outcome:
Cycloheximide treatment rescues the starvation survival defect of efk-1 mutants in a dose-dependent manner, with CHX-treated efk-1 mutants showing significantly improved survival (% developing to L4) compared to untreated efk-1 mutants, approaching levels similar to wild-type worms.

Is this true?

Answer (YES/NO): NO